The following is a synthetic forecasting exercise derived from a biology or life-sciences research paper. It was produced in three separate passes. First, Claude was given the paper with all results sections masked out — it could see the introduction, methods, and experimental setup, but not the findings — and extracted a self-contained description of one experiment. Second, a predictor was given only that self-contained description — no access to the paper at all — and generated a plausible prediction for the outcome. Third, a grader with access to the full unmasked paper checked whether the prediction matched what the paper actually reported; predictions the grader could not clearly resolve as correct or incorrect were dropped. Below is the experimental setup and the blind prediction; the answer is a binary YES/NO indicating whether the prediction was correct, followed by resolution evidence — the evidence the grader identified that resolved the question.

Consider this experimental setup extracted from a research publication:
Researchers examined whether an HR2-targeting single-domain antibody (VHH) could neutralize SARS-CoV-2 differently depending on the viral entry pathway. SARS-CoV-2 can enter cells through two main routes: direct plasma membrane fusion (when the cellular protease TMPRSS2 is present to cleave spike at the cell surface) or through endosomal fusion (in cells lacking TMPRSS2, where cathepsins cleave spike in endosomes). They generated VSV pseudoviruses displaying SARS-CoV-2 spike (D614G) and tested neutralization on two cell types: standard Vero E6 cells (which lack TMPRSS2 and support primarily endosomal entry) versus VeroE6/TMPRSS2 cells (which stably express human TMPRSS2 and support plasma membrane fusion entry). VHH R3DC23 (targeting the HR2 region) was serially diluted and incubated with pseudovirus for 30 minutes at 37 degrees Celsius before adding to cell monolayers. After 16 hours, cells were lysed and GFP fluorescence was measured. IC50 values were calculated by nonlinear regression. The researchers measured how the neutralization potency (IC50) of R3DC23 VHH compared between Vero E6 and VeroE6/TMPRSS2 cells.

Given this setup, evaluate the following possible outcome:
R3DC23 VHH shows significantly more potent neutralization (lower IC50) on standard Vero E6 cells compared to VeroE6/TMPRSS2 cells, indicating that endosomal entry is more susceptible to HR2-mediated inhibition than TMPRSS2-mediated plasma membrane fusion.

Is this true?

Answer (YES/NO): NO